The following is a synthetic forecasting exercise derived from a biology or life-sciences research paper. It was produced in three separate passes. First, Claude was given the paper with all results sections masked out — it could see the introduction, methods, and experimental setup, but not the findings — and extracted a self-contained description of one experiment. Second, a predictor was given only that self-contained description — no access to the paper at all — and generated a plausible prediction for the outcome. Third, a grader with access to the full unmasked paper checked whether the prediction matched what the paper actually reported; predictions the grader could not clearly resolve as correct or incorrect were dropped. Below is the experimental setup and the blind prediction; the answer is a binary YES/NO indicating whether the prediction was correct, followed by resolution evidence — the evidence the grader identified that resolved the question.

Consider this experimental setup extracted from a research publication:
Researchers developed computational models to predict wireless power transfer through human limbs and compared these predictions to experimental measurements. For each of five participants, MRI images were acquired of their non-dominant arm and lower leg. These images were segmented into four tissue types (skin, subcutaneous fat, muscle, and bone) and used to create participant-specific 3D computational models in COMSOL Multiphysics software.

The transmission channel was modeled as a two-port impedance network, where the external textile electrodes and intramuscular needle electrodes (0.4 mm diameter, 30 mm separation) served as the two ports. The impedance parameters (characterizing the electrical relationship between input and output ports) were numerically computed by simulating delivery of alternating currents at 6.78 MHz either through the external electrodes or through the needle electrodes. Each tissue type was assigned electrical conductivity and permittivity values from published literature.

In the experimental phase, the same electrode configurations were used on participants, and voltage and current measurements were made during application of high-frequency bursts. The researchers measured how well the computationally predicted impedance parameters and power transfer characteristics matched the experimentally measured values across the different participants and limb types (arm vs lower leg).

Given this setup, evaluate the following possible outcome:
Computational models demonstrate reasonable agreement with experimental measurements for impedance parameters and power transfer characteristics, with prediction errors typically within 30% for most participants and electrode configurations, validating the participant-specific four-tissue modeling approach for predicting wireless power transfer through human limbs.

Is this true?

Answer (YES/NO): YES